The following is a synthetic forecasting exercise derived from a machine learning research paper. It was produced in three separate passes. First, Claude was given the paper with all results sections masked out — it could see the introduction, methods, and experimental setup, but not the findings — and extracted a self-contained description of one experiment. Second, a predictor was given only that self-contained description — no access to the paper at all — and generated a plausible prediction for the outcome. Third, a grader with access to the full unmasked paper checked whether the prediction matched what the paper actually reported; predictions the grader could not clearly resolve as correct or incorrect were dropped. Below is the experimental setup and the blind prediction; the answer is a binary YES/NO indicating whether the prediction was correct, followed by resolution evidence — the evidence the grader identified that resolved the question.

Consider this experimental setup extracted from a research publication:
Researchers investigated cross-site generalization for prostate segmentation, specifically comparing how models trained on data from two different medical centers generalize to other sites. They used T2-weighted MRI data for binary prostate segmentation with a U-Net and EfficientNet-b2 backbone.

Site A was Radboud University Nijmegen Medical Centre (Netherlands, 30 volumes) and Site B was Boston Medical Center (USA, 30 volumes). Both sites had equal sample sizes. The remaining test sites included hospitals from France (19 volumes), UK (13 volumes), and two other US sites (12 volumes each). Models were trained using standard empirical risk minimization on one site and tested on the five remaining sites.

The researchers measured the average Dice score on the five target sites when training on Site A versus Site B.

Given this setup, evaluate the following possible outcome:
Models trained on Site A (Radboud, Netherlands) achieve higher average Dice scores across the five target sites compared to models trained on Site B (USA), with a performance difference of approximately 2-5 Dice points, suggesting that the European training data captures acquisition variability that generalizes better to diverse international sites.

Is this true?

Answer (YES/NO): NO